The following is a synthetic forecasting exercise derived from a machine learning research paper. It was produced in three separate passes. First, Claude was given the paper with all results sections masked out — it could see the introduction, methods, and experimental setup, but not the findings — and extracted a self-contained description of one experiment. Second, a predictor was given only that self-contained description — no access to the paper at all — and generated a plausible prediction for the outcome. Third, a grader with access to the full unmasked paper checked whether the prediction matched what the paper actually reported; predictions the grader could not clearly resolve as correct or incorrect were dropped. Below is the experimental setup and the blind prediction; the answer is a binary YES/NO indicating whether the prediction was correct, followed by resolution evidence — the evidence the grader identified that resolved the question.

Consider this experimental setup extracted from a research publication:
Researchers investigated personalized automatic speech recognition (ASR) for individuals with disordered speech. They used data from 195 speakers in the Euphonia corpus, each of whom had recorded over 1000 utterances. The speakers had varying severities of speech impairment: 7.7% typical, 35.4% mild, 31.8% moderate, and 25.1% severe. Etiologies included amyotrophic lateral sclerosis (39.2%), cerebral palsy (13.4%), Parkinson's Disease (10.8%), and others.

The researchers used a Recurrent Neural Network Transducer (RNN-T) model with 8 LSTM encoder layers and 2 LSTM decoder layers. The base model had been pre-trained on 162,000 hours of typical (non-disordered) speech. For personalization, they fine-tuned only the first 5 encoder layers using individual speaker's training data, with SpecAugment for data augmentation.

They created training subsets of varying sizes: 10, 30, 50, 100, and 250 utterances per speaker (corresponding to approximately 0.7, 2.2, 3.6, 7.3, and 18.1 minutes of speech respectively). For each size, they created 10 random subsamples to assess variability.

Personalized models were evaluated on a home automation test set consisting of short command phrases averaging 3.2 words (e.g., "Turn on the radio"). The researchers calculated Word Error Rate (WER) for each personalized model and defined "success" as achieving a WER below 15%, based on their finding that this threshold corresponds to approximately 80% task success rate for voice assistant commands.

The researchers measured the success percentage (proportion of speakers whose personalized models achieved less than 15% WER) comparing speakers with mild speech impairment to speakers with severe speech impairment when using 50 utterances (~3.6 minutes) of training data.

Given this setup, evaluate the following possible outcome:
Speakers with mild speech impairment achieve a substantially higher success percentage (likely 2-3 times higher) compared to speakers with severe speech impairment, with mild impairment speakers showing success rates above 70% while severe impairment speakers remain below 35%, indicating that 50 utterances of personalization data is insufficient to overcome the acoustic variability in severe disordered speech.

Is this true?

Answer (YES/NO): YES